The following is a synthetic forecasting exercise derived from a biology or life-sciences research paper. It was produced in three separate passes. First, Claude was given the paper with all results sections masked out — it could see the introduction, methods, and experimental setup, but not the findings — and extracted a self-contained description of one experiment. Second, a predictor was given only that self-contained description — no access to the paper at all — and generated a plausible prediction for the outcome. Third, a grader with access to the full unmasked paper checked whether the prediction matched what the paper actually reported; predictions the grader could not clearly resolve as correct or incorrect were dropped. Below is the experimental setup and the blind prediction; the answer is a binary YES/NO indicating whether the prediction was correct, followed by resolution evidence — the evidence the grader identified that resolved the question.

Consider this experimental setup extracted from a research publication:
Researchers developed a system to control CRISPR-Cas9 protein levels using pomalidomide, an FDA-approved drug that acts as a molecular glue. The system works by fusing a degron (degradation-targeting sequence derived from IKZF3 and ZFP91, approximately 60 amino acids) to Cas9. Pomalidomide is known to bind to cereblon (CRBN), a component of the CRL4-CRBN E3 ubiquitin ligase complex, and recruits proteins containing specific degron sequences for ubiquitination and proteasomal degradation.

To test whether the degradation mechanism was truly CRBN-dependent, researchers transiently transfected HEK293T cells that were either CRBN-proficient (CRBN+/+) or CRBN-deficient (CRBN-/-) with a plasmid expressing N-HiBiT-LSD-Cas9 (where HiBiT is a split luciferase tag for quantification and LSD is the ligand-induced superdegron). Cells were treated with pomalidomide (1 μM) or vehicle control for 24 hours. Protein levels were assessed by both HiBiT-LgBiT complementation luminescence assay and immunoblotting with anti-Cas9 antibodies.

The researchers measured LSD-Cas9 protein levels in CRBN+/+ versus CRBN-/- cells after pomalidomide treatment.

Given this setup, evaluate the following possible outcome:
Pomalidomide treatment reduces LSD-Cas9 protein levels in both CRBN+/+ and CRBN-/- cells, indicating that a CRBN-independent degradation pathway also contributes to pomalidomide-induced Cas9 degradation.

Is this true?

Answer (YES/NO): NO